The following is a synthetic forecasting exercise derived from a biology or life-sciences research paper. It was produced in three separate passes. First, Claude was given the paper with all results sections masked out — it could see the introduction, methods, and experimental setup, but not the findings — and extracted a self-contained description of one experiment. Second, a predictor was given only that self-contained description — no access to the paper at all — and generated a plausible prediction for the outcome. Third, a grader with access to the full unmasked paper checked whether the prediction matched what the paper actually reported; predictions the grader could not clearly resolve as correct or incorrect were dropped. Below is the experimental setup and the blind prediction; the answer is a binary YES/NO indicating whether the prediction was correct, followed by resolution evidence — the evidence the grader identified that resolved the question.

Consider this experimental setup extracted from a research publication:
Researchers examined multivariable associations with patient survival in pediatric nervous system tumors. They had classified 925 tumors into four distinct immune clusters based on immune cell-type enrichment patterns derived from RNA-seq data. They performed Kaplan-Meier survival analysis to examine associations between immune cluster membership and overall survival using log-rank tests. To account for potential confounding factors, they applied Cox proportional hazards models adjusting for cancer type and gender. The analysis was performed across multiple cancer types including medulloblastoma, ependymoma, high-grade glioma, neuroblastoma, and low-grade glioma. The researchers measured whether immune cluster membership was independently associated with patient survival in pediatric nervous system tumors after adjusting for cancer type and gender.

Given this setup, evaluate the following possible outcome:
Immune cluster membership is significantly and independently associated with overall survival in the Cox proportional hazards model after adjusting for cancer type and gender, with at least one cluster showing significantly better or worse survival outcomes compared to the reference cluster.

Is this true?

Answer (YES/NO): YES